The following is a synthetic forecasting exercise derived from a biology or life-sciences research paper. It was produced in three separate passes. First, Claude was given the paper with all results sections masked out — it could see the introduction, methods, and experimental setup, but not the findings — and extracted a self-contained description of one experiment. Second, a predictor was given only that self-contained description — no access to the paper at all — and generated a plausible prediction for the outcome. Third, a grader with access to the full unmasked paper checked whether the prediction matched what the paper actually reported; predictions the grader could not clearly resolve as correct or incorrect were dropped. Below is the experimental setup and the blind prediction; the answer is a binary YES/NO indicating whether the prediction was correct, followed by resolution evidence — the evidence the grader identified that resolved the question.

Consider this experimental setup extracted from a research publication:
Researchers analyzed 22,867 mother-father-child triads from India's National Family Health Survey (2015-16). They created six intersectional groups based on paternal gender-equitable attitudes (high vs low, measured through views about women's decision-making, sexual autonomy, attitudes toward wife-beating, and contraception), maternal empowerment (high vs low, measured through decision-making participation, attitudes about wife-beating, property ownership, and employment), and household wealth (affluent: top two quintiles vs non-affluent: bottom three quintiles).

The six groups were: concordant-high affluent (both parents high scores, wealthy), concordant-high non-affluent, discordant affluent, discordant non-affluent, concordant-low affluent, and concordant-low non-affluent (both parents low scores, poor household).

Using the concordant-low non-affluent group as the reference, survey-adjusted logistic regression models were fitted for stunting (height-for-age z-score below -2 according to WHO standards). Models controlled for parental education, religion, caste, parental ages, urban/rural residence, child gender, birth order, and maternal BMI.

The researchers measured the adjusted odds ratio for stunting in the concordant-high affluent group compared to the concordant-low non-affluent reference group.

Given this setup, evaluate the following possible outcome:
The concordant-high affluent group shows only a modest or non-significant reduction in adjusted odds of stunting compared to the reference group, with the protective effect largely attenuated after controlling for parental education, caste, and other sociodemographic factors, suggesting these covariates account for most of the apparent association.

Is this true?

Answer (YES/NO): NO